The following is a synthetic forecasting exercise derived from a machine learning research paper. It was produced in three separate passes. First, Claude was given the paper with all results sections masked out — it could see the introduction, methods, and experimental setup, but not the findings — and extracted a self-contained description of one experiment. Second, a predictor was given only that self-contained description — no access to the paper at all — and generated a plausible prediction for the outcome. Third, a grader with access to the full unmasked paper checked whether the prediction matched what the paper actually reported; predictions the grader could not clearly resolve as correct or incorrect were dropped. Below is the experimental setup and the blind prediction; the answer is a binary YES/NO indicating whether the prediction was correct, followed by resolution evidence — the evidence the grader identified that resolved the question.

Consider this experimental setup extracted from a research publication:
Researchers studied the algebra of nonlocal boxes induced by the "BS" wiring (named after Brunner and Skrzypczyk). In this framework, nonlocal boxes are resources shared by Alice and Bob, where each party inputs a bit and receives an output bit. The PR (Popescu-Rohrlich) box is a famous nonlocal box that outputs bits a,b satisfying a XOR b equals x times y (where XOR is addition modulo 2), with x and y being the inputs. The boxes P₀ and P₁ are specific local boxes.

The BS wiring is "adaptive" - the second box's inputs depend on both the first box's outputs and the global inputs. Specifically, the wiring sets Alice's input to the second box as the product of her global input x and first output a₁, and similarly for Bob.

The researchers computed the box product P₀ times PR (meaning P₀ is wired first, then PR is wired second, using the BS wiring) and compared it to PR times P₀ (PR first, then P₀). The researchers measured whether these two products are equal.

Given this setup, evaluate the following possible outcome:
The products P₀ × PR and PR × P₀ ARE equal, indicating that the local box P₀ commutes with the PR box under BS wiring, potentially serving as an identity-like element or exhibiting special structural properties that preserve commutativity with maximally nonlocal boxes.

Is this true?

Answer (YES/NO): NO